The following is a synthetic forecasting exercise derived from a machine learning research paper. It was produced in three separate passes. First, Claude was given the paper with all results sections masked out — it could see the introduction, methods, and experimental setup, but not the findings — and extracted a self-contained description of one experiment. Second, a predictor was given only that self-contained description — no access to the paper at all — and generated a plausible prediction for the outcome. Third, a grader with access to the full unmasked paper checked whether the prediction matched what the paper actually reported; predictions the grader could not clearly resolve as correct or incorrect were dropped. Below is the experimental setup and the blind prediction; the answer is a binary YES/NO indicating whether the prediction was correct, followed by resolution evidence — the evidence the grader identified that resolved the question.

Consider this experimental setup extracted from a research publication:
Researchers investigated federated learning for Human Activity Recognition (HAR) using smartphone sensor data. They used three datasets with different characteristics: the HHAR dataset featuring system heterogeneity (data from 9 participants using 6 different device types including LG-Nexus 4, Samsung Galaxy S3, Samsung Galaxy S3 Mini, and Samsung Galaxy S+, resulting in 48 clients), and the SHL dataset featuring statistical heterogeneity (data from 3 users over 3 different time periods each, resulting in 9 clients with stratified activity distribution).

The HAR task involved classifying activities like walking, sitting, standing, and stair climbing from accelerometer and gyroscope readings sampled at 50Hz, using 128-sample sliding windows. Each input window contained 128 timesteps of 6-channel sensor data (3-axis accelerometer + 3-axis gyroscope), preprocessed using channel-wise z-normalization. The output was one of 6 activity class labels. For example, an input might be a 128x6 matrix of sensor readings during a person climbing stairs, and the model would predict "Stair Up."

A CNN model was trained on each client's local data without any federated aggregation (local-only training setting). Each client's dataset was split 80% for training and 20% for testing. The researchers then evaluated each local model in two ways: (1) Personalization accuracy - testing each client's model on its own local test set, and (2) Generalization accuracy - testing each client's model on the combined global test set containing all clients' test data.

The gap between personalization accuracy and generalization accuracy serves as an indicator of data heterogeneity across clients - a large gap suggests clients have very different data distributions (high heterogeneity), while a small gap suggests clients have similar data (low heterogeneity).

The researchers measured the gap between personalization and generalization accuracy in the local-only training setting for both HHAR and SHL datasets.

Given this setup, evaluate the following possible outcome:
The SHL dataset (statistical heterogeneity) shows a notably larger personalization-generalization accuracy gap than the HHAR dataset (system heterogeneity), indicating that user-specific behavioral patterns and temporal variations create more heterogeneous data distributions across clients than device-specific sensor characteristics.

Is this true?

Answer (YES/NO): NO